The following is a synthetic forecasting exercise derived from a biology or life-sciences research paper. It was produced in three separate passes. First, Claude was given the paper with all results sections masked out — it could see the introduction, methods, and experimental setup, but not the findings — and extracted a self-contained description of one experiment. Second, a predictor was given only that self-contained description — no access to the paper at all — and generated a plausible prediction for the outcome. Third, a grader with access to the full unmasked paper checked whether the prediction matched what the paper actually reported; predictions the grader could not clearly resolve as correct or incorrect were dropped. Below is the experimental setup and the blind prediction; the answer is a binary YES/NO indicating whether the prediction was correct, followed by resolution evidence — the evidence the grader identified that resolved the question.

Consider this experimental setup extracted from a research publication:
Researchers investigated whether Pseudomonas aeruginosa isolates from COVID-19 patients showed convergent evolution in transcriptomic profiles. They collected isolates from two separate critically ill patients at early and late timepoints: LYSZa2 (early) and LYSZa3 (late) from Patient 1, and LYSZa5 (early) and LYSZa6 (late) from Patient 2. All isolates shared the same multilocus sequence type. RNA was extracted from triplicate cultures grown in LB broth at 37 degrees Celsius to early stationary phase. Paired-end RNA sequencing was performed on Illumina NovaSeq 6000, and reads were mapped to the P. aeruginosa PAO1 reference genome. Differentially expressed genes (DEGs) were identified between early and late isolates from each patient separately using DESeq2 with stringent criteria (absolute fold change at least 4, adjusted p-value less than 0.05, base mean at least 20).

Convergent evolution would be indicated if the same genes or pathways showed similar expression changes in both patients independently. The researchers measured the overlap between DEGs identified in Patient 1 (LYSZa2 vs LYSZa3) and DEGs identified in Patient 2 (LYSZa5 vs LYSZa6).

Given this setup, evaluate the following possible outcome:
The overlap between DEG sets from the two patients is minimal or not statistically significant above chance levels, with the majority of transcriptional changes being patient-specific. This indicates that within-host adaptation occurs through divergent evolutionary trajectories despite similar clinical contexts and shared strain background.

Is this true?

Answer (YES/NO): NO